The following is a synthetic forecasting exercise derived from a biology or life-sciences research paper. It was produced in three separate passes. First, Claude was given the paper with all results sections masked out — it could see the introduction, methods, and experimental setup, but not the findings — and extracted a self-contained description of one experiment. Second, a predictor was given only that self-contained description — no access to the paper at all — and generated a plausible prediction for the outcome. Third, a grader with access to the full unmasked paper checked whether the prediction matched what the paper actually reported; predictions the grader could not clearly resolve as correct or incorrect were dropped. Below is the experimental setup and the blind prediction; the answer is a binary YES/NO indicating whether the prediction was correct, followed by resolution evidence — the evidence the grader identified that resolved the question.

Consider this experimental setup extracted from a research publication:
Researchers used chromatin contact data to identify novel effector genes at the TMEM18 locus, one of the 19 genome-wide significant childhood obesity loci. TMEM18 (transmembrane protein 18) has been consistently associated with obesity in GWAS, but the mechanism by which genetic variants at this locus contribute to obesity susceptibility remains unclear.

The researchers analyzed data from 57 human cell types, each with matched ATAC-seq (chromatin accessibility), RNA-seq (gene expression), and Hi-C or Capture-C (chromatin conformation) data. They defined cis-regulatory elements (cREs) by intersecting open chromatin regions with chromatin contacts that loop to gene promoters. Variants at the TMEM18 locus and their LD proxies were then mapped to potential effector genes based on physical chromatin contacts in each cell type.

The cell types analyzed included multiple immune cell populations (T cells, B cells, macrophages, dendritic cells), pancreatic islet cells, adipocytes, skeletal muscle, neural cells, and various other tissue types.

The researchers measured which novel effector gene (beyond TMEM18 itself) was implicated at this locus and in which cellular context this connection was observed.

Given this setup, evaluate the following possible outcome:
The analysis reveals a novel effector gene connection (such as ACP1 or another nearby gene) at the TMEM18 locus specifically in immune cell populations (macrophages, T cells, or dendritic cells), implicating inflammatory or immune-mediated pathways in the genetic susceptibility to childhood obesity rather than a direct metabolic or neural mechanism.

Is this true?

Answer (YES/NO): NO